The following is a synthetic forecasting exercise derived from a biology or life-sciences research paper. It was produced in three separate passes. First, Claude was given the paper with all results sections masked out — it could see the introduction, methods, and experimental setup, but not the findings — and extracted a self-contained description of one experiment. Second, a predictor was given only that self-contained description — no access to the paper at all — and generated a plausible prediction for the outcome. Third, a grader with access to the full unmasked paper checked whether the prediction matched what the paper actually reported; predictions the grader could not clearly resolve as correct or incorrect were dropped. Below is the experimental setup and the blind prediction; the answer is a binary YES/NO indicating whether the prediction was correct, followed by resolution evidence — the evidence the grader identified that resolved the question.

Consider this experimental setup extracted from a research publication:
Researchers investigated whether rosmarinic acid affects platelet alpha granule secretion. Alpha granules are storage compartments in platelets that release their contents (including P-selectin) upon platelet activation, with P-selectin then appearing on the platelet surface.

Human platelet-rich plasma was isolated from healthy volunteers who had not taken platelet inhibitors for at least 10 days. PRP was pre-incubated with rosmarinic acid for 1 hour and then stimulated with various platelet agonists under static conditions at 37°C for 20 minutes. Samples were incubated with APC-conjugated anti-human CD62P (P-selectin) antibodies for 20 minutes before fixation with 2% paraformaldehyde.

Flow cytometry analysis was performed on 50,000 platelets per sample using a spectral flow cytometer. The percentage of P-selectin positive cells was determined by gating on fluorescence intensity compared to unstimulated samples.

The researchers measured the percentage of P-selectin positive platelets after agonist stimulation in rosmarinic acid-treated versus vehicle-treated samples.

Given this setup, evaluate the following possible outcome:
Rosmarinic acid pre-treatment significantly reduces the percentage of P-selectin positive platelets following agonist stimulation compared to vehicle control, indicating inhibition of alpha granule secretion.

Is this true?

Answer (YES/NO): YES